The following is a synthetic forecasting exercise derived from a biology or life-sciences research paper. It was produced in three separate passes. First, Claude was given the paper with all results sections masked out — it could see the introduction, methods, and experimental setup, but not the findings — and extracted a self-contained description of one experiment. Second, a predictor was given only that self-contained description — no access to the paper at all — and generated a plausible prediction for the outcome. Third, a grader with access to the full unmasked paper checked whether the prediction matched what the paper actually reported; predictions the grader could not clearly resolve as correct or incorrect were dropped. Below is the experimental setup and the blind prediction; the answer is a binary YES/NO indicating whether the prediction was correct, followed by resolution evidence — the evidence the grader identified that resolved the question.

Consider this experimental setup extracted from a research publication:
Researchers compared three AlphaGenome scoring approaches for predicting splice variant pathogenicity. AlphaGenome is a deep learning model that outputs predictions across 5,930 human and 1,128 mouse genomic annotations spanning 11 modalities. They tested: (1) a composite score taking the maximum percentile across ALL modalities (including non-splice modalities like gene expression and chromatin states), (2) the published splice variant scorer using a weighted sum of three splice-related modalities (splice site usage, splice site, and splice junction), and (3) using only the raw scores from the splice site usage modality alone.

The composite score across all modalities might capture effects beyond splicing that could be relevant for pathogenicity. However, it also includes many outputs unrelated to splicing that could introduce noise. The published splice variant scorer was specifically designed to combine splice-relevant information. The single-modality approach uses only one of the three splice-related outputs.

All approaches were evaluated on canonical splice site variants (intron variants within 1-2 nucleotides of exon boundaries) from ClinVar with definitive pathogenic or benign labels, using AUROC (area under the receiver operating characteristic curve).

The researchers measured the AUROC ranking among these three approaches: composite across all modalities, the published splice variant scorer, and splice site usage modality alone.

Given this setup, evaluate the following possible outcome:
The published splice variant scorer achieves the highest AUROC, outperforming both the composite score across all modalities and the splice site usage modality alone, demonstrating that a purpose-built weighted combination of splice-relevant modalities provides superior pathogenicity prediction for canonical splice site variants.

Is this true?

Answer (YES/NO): NO